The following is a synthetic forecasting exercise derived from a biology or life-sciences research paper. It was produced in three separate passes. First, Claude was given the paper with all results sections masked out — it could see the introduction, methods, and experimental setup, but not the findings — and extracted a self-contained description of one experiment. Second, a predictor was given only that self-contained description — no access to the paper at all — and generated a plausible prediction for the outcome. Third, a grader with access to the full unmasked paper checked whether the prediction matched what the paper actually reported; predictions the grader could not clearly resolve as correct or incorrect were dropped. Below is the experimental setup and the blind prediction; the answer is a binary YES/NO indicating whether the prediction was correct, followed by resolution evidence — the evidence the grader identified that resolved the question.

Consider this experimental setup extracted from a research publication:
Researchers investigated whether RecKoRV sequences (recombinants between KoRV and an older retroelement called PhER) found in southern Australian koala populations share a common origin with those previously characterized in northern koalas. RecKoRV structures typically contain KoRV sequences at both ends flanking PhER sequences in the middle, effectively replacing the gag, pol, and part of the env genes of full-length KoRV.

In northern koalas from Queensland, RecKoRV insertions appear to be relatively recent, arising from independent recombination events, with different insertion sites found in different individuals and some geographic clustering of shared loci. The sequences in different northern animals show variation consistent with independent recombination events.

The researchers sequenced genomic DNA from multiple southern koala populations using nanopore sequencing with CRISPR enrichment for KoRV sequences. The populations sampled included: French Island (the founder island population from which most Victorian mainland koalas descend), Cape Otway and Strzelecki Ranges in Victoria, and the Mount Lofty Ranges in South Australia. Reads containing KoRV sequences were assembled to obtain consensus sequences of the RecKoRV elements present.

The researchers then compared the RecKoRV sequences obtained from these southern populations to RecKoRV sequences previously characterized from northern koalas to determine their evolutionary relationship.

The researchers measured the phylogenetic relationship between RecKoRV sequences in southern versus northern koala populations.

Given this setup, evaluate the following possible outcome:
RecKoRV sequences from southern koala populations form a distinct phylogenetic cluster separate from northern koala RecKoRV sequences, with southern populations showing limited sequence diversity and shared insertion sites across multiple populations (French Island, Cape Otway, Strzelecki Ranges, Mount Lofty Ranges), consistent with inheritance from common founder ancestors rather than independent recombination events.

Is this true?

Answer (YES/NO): NO